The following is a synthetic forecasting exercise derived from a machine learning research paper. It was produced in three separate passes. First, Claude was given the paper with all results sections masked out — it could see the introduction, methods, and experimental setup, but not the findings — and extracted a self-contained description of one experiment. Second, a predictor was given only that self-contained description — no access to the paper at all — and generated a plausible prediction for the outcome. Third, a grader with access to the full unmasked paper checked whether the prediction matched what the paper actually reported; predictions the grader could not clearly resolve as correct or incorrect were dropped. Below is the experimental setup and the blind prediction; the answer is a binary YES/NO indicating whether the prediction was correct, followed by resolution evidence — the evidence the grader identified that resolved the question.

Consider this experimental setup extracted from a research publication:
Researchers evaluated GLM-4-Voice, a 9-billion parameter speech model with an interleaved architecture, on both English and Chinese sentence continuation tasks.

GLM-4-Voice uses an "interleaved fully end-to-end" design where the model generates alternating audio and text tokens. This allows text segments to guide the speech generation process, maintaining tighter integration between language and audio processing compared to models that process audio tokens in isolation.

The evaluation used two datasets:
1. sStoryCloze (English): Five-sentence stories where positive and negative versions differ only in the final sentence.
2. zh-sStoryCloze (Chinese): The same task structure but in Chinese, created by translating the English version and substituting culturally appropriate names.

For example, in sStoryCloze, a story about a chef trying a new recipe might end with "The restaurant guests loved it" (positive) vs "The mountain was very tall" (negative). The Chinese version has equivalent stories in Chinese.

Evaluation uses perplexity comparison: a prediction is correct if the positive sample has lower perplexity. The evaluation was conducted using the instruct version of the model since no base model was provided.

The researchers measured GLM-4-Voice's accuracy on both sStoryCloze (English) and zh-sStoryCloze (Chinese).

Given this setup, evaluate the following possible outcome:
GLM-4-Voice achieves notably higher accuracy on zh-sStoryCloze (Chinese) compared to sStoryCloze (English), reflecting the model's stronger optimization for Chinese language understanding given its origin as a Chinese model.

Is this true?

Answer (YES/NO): NO